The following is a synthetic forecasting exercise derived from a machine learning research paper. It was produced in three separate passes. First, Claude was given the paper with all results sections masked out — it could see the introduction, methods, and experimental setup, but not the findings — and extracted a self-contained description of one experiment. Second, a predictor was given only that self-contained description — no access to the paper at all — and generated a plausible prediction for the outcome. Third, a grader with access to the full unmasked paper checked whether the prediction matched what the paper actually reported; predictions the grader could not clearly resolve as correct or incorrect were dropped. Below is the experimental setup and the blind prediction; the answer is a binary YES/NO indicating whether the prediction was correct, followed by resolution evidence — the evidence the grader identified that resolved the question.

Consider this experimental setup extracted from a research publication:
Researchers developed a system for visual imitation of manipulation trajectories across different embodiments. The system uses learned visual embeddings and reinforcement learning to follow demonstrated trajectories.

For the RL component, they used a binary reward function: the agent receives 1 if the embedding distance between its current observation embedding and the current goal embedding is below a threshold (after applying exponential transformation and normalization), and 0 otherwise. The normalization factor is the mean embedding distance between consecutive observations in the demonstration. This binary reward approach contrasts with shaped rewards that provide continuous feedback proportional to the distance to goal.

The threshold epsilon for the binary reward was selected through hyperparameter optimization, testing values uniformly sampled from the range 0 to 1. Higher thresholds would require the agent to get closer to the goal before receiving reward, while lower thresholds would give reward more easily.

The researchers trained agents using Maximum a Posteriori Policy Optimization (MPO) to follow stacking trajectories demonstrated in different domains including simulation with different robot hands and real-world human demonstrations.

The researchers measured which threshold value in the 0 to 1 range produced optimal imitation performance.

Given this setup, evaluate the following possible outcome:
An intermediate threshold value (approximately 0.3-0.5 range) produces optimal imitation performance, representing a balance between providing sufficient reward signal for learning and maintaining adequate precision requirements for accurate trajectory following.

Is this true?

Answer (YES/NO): YES